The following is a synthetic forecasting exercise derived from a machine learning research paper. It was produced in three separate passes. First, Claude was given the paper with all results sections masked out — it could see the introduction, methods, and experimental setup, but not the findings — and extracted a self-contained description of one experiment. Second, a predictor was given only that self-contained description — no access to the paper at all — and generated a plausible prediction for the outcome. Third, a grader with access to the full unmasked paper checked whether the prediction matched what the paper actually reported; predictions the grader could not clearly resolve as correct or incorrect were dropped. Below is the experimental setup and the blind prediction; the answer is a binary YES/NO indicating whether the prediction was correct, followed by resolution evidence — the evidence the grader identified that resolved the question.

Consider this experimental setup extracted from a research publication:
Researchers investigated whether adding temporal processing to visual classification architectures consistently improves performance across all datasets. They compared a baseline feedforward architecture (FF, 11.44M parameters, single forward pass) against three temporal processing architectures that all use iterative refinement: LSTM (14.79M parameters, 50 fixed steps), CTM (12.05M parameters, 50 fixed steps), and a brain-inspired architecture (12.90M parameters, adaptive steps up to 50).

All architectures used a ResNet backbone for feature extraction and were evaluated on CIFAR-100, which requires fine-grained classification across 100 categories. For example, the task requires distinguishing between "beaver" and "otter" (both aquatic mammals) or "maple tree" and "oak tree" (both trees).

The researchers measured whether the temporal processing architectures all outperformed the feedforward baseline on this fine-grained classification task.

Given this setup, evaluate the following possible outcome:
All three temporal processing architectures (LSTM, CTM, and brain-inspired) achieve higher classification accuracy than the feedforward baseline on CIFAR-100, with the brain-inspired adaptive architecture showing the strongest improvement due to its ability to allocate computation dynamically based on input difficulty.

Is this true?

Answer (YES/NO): NO